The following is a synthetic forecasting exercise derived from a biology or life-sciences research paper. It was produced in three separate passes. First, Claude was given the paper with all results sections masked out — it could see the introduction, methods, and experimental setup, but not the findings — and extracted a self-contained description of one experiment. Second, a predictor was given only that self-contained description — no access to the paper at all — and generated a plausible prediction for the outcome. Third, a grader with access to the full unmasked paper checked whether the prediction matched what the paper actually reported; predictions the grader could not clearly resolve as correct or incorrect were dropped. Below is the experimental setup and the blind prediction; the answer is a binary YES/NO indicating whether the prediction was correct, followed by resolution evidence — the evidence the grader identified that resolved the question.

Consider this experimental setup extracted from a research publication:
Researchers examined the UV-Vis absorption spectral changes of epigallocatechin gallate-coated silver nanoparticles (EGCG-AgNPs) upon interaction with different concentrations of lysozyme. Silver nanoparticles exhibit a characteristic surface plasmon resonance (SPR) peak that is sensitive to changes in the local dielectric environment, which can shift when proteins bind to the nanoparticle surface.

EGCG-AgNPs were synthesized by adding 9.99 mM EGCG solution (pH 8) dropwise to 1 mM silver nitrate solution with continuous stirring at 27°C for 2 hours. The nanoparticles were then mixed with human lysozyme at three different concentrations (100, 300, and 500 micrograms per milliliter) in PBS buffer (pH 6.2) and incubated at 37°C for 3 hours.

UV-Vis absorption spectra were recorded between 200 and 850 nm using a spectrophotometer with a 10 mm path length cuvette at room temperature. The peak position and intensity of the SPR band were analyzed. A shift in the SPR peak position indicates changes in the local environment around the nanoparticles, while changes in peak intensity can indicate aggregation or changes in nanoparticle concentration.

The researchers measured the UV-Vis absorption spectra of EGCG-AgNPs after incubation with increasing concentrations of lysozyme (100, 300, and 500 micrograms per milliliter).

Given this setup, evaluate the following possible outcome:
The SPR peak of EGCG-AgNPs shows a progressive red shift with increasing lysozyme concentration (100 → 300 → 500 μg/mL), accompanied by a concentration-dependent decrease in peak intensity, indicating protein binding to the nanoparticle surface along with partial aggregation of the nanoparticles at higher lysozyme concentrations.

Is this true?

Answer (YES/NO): NO